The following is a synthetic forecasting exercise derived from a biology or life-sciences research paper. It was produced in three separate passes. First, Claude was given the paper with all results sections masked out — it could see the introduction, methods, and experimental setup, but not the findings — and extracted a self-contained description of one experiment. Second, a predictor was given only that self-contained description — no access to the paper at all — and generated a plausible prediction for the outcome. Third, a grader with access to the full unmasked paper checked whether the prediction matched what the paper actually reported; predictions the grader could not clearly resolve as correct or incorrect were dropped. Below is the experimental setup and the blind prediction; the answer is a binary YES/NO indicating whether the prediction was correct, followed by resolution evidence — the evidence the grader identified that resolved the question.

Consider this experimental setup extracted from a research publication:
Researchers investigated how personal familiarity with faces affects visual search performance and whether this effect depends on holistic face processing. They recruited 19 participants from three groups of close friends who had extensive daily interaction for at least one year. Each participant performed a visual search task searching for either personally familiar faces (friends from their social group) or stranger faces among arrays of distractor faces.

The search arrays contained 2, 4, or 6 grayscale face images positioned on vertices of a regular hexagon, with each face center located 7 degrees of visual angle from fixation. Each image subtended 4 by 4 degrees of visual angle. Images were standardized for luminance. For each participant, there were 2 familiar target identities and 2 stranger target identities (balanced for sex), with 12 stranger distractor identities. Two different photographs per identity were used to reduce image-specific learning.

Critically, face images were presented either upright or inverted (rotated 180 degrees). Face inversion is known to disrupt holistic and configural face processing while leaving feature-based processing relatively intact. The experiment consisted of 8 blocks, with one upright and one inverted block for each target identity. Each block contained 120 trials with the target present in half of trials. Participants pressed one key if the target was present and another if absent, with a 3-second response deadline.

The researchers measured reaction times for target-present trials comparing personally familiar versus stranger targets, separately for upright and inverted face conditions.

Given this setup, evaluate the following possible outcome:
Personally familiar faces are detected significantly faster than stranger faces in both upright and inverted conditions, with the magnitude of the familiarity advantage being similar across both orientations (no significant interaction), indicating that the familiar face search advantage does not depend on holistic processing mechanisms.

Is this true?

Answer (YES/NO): NO